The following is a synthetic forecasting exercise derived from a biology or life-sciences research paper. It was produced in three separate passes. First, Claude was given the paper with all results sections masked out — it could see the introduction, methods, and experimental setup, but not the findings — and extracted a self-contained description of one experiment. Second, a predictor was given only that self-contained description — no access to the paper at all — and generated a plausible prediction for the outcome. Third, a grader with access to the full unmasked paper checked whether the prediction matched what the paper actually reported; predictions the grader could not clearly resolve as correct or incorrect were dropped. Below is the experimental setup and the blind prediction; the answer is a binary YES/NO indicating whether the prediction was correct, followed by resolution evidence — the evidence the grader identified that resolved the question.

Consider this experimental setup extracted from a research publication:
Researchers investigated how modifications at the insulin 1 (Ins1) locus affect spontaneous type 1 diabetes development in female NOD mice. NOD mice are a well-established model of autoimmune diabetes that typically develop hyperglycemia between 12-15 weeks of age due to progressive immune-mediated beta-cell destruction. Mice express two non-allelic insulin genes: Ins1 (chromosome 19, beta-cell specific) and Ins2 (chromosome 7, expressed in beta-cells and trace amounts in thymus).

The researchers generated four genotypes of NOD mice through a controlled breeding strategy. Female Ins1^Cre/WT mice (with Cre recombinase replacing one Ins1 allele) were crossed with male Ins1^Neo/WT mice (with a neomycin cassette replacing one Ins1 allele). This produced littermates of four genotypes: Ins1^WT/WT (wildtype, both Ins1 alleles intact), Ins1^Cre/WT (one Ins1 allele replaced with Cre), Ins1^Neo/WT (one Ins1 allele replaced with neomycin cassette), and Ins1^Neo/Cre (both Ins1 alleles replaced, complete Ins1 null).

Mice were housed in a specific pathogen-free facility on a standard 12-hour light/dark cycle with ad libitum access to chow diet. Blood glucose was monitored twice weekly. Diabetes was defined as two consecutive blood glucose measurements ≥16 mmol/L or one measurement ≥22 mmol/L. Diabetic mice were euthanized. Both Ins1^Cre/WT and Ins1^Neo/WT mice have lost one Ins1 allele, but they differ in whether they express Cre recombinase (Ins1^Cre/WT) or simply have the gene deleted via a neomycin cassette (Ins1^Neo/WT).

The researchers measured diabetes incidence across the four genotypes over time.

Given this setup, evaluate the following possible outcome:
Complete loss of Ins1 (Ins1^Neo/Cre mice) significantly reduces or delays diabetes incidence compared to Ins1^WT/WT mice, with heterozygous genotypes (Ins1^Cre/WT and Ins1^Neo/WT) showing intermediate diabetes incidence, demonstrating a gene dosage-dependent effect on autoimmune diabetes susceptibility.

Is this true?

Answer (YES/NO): NO